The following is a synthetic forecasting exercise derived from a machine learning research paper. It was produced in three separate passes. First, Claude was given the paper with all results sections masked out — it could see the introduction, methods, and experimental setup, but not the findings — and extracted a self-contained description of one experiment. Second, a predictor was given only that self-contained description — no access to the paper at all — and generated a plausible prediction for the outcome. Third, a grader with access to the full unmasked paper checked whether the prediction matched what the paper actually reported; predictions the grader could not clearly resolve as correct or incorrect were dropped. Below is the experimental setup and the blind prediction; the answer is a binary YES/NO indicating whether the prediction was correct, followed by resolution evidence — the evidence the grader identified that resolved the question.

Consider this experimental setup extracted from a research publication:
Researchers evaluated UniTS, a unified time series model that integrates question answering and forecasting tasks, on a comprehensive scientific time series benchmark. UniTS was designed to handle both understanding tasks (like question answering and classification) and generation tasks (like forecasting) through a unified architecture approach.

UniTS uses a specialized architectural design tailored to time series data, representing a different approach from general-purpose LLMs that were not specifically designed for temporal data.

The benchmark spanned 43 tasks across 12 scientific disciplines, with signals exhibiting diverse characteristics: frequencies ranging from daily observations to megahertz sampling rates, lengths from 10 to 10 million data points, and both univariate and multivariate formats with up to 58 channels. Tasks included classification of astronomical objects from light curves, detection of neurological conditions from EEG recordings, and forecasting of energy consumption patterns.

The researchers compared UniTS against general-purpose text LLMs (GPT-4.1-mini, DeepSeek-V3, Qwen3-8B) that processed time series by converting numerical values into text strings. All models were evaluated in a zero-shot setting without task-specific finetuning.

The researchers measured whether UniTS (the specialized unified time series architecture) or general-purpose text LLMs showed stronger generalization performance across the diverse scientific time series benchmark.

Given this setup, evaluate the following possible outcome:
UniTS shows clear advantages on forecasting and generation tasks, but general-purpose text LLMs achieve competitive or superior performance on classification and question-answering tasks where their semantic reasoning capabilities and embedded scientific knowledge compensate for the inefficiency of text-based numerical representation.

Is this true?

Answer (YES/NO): NO